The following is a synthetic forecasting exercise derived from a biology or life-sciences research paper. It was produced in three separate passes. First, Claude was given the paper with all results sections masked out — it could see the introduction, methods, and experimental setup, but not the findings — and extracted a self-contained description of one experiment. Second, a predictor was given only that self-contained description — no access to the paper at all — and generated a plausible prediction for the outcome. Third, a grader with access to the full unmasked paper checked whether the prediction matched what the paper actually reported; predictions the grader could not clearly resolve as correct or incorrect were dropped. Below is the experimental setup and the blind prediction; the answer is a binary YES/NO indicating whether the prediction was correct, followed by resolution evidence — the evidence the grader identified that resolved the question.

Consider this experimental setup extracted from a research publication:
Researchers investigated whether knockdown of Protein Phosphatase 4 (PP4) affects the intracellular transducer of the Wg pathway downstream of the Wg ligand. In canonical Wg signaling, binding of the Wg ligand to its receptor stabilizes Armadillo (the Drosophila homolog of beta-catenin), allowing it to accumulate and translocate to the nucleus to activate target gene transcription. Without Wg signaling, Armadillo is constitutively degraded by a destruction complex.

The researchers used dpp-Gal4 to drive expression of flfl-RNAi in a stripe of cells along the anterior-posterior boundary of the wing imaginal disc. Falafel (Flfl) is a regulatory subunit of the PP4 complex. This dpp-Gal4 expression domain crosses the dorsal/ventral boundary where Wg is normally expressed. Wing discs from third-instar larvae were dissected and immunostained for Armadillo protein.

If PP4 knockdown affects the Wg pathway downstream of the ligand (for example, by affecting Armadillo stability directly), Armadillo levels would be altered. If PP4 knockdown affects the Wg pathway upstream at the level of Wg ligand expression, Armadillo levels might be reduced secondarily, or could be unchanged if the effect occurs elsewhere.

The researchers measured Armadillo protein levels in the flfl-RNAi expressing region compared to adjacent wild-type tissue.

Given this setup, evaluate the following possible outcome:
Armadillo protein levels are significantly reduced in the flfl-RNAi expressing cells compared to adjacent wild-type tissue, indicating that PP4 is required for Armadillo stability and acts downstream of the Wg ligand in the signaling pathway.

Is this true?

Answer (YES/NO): NO